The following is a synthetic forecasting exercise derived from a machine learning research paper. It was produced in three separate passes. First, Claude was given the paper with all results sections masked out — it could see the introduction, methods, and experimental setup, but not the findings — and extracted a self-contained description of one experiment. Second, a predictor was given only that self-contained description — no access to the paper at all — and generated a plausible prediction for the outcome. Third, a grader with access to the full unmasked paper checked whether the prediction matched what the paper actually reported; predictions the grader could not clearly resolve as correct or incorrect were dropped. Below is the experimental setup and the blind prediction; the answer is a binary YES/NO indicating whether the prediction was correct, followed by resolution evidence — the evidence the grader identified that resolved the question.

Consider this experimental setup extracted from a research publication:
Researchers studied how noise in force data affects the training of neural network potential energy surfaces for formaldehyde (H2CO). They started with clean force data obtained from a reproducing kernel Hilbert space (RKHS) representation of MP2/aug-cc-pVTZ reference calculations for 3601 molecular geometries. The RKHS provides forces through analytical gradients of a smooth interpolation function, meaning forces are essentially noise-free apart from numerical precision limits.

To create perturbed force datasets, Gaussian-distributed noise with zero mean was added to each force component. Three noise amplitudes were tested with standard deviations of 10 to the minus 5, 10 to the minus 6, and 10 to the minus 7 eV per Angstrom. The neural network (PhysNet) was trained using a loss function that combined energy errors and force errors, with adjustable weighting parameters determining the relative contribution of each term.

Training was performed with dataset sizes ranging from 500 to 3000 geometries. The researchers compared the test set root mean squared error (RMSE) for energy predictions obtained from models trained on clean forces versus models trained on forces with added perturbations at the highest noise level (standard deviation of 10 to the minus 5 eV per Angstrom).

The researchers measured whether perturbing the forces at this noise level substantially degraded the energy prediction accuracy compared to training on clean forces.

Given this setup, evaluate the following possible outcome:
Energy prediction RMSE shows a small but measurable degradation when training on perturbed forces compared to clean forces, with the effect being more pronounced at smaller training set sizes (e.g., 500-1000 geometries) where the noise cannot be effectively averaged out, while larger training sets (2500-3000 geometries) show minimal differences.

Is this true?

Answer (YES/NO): NO